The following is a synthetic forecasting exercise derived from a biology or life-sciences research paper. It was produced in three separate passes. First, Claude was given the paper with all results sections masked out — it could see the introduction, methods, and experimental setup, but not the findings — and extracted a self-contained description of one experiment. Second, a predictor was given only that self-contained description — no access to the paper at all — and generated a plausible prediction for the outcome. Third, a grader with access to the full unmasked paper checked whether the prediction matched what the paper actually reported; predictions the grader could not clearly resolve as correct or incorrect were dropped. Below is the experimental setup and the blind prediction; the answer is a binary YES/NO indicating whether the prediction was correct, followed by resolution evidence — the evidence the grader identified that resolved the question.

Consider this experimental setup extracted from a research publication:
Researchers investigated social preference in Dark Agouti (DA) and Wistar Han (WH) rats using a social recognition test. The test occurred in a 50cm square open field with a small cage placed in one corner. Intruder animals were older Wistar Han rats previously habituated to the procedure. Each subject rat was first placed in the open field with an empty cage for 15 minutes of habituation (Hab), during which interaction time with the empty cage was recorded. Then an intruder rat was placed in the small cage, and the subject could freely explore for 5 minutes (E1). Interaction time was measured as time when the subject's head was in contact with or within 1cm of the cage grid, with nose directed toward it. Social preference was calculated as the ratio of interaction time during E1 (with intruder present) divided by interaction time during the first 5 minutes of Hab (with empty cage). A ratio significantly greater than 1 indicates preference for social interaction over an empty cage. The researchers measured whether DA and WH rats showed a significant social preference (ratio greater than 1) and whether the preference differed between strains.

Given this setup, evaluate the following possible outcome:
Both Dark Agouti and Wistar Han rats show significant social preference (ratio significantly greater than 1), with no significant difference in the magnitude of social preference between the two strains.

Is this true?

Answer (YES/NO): NO